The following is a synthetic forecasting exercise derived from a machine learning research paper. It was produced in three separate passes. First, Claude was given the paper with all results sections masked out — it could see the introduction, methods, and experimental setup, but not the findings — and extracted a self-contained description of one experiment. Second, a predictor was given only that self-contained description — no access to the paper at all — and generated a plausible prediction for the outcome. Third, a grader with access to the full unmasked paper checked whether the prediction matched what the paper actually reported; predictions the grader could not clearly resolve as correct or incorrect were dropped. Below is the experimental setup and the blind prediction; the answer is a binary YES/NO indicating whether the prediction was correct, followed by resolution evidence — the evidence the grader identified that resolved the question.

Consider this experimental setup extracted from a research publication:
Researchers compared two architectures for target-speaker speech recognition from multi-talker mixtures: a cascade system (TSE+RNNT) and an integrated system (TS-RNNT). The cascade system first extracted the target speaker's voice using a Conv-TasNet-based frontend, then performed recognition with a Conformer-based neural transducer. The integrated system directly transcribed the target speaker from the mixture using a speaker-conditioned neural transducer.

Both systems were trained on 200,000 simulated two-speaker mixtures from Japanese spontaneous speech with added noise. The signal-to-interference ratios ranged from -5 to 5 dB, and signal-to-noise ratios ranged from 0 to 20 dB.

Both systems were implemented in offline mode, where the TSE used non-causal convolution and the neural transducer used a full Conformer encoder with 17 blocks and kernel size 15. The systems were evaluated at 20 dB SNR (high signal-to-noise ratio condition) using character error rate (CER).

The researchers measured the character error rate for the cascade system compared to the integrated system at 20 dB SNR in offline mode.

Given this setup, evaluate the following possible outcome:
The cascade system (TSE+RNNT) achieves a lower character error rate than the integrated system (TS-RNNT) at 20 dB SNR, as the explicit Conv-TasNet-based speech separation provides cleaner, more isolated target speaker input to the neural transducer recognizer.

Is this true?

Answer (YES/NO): YES